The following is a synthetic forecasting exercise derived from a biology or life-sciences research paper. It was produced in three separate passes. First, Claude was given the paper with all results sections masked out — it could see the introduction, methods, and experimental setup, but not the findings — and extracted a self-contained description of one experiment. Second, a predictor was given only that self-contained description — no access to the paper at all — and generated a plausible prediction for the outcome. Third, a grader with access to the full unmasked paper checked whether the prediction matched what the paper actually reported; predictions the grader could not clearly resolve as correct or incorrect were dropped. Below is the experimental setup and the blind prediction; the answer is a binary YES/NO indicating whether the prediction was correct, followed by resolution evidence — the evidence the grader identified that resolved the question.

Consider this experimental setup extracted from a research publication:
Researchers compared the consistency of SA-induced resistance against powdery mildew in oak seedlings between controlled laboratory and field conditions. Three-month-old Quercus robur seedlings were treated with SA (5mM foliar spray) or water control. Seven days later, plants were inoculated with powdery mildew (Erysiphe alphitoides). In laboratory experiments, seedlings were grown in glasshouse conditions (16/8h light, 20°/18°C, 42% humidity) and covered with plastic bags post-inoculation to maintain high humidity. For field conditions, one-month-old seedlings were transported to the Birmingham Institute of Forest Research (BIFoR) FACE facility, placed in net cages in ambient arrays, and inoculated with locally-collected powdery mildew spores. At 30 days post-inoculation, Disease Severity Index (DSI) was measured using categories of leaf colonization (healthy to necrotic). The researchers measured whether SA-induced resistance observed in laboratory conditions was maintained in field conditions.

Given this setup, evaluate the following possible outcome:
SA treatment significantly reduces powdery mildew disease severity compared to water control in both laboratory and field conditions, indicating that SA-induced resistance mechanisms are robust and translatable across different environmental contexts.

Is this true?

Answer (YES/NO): NO